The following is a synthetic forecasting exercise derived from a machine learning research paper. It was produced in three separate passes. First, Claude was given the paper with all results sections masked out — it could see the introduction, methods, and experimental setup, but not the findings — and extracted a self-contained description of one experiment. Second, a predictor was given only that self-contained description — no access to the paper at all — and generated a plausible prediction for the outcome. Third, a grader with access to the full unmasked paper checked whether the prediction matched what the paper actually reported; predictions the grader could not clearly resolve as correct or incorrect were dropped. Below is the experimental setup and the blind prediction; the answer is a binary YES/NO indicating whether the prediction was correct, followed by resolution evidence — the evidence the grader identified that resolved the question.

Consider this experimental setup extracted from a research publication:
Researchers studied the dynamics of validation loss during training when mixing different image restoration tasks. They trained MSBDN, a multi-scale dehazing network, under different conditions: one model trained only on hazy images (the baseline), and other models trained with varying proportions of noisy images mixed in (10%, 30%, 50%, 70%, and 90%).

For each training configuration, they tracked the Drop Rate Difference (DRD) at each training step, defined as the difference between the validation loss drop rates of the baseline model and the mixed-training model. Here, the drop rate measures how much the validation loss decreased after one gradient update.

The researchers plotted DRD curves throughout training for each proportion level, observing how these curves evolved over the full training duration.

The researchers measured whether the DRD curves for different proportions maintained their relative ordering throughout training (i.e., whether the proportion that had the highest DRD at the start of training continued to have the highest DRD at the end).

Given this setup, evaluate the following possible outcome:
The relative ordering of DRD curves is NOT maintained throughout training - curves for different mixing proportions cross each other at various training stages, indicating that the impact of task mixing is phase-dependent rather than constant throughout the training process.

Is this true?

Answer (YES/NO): NO